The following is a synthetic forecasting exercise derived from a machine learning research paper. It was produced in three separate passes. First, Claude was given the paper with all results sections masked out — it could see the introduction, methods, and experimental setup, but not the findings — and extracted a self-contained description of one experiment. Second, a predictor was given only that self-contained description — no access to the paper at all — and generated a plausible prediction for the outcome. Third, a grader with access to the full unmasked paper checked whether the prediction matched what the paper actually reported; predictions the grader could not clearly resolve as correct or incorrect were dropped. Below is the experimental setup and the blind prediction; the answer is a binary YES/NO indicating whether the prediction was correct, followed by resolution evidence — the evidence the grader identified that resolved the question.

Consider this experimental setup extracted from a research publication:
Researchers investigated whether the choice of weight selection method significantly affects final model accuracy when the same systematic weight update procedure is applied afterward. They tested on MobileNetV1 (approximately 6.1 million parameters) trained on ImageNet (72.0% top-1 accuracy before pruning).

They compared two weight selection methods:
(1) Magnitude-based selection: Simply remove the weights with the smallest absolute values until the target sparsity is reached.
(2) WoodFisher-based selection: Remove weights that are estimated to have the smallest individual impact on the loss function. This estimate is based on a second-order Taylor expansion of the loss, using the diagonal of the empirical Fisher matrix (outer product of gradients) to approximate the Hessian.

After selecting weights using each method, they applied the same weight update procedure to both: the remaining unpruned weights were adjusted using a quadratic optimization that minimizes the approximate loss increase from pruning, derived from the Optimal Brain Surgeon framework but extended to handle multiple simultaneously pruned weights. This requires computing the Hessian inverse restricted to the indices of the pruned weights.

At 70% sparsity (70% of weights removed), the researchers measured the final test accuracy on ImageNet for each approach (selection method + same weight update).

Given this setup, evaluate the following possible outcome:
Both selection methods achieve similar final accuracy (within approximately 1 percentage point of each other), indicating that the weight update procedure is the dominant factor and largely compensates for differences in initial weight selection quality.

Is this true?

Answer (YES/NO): YES